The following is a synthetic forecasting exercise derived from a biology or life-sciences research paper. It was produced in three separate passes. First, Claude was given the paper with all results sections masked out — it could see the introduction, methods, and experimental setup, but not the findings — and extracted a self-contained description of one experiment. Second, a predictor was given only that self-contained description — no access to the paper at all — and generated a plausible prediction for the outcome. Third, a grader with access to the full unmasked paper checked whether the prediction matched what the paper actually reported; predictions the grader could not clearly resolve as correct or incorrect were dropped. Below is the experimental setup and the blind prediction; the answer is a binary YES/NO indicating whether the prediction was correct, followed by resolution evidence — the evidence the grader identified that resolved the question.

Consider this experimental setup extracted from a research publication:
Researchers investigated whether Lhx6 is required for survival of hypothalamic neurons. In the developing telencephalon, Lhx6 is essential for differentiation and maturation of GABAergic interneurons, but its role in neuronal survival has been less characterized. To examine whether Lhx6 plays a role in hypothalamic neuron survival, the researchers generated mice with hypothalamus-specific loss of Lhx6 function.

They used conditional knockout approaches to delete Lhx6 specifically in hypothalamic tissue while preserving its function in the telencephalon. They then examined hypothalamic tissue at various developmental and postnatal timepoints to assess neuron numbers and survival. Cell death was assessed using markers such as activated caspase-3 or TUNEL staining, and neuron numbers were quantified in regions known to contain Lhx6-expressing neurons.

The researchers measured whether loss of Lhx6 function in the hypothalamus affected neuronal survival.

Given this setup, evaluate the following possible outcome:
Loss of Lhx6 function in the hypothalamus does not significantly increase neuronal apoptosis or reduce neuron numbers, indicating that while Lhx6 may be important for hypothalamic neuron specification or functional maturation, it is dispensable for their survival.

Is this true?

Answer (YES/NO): NO